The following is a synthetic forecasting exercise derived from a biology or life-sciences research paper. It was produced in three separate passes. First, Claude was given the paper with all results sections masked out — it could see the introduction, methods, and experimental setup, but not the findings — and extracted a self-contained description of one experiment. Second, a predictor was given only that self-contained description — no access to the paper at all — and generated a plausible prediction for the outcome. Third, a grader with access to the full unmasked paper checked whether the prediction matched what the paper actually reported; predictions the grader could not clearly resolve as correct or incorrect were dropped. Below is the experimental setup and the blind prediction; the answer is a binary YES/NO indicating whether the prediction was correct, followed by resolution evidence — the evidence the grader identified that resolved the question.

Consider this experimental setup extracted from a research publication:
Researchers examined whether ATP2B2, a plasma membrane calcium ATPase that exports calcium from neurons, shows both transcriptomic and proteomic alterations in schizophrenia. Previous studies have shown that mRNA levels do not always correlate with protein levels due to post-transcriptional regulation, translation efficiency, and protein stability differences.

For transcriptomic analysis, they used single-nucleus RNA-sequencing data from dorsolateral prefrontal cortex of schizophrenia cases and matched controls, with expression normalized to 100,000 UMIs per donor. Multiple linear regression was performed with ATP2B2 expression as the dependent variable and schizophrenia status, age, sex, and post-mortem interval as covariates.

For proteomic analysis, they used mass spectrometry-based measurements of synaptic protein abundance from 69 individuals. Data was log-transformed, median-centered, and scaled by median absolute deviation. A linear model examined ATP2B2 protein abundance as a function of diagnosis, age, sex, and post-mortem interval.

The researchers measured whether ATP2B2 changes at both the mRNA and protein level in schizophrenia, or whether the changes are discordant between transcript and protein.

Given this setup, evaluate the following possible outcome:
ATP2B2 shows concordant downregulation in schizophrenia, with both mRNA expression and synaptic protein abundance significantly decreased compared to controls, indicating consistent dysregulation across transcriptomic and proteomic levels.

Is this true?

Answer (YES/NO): YES